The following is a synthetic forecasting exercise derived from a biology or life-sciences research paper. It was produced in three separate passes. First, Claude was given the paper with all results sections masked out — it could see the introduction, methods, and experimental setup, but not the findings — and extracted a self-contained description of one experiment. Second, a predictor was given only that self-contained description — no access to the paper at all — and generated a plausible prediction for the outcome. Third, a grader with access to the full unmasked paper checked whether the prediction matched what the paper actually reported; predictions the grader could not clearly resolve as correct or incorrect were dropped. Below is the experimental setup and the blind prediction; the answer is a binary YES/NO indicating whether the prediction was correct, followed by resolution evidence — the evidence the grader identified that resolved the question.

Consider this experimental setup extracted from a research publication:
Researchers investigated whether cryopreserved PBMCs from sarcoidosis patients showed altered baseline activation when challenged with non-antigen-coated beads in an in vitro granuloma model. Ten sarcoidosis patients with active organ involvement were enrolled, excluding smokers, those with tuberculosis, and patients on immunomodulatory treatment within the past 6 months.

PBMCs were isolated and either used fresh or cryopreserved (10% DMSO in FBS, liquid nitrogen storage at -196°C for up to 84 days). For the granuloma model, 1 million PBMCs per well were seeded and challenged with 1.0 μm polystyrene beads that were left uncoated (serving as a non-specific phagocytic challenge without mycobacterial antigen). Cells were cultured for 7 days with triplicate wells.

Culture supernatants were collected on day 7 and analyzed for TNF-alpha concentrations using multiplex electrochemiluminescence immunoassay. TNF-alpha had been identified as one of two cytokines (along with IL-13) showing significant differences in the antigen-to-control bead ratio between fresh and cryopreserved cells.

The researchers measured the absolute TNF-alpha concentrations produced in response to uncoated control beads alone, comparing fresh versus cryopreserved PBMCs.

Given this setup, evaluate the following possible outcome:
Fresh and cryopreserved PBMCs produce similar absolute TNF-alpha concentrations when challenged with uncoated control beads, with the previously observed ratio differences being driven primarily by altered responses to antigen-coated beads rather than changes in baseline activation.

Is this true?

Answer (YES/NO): NO